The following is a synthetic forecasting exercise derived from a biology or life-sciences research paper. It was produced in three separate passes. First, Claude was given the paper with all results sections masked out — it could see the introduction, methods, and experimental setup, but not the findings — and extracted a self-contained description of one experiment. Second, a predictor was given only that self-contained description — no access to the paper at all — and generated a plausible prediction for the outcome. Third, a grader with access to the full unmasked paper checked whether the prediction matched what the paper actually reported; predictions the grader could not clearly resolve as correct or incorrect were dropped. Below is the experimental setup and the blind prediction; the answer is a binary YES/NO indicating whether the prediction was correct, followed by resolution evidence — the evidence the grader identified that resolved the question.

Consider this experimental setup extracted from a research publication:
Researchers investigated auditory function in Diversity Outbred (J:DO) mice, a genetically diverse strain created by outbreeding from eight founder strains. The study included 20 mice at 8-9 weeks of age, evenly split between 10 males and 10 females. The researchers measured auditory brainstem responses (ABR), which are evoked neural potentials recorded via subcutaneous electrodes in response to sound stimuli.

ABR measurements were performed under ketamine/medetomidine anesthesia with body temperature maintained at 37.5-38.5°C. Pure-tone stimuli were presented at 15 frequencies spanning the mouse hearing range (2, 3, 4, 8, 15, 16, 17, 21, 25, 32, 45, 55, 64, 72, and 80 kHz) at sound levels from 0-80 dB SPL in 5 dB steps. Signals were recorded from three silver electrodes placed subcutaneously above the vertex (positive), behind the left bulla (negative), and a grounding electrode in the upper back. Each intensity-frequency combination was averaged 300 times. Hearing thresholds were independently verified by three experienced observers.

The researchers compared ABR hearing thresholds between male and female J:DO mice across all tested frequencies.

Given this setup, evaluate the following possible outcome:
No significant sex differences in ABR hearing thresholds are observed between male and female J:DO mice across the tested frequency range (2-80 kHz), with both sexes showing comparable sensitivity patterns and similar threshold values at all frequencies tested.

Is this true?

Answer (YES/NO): YES